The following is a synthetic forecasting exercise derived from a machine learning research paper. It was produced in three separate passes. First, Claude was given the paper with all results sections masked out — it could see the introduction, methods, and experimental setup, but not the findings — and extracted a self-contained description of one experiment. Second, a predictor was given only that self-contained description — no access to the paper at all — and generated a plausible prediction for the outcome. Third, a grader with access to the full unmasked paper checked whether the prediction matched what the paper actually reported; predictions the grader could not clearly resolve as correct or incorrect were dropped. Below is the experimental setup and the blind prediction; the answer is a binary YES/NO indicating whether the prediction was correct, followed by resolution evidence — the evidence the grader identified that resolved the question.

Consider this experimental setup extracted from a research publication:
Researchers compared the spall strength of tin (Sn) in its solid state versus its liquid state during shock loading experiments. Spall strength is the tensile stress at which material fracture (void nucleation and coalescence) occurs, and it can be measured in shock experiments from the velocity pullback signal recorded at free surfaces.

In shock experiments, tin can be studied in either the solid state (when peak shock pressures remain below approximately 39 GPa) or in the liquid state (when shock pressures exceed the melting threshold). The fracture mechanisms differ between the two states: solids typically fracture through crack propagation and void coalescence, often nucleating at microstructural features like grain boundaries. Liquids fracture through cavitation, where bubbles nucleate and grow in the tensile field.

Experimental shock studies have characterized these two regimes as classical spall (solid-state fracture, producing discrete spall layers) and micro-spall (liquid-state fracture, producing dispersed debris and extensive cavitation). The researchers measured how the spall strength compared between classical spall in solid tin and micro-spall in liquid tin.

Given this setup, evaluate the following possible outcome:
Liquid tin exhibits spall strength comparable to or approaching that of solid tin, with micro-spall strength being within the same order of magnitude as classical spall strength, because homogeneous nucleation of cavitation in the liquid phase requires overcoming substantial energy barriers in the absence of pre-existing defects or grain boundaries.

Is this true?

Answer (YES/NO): NO